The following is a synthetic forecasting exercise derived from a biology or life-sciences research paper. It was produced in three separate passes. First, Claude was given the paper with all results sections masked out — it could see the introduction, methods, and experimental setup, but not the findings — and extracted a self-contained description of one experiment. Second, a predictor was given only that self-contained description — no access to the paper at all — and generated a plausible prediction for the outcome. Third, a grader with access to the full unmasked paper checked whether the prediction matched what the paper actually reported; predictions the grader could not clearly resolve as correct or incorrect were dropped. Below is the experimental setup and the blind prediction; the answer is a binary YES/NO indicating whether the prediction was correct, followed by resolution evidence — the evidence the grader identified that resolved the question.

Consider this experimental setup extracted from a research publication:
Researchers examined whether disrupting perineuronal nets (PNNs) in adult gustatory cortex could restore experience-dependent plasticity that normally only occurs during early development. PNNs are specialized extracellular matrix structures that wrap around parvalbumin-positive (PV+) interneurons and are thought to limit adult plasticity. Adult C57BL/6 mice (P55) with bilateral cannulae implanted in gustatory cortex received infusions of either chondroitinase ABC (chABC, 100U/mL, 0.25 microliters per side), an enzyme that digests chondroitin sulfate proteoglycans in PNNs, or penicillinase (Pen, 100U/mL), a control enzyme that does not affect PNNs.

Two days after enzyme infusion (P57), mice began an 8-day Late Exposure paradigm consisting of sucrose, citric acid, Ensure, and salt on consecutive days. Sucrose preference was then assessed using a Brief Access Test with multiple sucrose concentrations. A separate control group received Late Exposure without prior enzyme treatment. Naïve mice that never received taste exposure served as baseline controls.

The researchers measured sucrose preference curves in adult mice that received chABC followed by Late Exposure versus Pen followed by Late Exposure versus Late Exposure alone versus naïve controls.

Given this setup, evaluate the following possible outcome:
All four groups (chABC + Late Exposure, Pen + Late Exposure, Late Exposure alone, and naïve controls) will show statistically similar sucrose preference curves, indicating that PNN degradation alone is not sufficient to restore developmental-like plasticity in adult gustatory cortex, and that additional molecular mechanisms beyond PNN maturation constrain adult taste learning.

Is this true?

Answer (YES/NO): NO